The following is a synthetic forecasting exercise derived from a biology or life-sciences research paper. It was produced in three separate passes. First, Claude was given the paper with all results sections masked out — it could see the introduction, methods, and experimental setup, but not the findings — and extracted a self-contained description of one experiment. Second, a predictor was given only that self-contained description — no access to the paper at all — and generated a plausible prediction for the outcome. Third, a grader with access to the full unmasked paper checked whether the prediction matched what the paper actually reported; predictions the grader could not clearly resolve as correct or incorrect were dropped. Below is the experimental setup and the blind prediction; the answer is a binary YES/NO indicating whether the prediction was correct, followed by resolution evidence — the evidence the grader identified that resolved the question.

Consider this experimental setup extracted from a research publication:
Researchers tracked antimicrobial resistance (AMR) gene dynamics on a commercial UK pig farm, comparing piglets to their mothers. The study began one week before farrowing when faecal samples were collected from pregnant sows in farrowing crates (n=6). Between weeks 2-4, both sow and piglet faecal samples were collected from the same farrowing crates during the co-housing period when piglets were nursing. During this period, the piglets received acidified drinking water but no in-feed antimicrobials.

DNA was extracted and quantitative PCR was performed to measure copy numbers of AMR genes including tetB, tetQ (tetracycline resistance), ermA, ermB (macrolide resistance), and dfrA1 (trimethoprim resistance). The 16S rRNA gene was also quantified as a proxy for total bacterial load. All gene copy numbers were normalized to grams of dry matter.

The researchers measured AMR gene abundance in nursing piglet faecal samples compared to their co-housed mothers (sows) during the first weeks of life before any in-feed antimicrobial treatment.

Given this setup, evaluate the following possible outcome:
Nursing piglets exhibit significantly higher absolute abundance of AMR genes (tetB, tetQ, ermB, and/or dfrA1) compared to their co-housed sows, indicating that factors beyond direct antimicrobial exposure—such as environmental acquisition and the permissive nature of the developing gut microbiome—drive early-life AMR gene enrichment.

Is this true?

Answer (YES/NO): NO